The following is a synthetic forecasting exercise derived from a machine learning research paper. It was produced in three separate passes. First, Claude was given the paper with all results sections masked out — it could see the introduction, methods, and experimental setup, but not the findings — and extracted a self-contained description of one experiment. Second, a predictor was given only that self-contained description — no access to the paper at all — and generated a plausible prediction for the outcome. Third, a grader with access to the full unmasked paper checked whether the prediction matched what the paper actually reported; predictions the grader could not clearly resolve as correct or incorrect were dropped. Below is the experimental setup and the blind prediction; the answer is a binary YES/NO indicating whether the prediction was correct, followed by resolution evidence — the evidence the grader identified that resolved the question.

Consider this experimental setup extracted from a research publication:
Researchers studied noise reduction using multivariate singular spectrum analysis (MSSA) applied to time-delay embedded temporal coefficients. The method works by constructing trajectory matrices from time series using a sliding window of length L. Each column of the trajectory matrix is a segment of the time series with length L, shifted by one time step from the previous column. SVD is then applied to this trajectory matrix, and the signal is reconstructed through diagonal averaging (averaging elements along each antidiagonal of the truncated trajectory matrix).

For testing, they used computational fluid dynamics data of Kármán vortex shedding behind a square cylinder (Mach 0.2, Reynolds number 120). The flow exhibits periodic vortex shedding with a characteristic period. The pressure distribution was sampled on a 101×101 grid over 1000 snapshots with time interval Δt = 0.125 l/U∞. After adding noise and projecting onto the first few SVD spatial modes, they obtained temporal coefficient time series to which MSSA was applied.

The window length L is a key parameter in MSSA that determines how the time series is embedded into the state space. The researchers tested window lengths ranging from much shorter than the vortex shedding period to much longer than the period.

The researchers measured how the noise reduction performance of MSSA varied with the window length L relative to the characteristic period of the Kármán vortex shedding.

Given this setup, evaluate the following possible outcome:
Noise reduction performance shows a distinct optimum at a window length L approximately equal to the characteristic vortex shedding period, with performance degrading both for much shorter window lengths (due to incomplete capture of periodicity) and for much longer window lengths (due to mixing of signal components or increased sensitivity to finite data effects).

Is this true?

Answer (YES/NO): NO